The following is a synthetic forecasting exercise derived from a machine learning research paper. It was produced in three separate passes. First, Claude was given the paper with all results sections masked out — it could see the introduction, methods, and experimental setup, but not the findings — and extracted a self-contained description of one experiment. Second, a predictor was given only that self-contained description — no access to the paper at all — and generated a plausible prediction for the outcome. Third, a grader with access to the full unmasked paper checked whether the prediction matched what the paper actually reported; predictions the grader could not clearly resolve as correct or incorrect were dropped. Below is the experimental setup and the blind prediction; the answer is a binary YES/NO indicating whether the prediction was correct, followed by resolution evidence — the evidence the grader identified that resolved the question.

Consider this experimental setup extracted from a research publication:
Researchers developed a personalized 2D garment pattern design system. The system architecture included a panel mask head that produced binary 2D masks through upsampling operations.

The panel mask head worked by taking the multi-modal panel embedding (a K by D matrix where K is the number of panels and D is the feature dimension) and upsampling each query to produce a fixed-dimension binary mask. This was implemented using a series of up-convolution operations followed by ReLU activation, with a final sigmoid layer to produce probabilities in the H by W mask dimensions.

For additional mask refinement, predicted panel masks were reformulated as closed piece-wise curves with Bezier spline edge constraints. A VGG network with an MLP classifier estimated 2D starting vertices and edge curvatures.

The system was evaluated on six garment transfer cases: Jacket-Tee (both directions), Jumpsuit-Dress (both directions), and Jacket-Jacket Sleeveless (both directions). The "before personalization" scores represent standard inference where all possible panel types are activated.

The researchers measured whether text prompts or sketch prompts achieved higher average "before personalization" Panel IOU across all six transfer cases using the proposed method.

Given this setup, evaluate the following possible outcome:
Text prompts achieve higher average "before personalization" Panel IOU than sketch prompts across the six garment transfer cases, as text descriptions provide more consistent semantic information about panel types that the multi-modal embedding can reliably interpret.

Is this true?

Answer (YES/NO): NO